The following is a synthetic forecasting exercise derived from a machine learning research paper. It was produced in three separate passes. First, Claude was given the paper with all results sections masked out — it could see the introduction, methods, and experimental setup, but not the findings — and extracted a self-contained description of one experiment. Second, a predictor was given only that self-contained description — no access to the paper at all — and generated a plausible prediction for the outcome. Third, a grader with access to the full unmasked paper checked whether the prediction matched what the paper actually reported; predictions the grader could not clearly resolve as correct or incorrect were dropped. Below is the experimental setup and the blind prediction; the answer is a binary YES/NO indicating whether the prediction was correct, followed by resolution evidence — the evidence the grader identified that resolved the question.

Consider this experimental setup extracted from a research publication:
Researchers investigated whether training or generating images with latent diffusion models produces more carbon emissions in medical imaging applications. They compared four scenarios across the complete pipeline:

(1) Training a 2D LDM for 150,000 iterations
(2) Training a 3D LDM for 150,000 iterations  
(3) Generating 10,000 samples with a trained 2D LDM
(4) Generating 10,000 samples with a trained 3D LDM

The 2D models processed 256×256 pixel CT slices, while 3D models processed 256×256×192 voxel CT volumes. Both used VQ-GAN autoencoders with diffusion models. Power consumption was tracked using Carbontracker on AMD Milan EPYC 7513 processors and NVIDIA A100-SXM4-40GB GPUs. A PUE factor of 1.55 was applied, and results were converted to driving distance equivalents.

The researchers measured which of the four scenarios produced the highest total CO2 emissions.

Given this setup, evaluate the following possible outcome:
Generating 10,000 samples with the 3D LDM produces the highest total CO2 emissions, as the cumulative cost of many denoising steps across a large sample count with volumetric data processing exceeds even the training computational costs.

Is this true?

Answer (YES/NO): YES